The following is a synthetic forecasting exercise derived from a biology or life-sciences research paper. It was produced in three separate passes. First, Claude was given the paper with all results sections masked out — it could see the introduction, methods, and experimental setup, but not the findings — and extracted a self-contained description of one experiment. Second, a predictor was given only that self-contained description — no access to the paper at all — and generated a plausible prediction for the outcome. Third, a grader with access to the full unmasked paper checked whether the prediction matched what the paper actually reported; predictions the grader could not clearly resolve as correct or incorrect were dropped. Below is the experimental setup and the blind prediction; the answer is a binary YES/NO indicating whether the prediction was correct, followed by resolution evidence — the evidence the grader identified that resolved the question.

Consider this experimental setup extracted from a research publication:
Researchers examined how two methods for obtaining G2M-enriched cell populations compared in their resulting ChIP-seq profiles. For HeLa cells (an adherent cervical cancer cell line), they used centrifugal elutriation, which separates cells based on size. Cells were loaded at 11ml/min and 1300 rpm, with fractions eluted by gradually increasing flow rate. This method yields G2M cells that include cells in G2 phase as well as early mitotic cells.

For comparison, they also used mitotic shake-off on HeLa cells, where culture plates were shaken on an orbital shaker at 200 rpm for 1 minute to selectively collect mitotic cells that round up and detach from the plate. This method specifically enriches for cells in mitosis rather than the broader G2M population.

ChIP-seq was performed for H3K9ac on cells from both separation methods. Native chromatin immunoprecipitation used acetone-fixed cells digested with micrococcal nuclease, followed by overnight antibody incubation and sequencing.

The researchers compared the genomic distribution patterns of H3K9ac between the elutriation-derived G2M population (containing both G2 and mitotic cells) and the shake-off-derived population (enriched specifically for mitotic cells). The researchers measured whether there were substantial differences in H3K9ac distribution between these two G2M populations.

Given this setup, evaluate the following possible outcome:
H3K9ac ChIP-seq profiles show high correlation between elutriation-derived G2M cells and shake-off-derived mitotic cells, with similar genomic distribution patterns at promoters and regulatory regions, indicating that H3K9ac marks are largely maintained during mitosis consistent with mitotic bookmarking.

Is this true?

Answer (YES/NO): YES